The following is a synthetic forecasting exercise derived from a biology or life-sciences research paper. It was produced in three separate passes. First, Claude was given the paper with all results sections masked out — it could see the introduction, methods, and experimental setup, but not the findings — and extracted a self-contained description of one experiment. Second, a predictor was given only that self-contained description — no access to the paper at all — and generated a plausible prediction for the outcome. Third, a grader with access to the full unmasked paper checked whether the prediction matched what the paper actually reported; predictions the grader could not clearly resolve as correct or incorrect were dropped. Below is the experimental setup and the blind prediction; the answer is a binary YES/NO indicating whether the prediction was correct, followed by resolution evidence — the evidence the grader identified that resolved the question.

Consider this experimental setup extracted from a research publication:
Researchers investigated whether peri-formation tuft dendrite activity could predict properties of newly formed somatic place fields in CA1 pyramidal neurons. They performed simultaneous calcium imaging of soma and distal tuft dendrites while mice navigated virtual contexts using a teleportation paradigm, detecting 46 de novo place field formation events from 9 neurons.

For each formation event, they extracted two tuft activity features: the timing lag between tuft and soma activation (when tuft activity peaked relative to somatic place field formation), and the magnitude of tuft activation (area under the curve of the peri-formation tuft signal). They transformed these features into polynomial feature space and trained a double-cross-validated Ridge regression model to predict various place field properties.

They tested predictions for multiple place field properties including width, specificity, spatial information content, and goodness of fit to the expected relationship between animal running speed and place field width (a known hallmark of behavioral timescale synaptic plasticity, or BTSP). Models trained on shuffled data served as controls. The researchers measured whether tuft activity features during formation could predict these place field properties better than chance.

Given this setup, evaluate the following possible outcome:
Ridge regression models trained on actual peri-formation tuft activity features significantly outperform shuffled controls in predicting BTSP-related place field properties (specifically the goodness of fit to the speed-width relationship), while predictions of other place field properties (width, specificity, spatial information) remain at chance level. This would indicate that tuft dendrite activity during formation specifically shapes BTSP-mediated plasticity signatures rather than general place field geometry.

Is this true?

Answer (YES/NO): NO